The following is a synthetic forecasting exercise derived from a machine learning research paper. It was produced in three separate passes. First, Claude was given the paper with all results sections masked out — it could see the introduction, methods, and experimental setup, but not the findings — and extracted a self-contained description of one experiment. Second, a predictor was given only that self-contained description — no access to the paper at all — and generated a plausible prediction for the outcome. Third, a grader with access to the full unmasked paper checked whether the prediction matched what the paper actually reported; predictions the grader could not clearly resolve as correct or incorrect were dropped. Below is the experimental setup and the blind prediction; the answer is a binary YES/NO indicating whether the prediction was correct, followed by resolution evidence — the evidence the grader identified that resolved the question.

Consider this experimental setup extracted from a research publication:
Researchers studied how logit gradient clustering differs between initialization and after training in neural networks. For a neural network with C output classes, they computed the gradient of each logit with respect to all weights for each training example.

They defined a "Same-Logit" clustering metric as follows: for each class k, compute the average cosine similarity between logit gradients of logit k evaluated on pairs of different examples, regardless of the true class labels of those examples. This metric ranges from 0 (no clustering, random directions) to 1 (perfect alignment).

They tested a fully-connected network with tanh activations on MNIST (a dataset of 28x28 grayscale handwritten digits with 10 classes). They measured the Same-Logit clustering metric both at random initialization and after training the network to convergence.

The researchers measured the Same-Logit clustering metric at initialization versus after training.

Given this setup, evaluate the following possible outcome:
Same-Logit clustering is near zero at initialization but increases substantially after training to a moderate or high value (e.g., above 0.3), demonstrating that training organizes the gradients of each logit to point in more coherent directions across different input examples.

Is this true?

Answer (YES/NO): NO